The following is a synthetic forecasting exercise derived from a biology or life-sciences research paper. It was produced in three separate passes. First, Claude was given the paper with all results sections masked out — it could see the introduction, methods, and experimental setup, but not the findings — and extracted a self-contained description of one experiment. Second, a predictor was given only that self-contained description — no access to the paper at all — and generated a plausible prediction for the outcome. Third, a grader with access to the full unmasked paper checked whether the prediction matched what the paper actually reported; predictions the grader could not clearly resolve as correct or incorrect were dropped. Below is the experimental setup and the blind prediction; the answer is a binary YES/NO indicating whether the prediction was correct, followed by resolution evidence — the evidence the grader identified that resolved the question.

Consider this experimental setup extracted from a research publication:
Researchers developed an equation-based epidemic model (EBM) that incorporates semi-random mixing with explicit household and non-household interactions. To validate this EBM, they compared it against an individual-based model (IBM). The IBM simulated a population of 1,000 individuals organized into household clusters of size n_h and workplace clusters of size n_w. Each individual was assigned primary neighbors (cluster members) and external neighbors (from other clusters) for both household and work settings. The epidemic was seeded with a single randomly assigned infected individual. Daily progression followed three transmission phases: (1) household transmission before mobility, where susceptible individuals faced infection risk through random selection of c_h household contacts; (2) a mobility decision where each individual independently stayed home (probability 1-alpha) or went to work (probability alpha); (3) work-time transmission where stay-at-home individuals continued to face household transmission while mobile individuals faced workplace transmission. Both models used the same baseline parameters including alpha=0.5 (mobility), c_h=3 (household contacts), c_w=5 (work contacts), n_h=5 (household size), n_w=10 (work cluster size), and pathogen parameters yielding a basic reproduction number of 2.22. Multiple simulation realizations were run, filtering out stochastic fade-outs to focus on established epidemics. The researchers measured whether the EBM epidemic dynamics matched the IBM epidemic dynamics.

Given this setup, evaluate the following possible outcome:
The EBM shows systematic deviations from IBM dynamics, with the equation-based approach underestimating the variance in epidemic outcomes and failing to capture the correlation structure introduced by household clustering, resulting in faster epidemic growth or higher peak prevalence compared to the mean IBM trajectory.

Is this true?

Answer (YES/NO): NO